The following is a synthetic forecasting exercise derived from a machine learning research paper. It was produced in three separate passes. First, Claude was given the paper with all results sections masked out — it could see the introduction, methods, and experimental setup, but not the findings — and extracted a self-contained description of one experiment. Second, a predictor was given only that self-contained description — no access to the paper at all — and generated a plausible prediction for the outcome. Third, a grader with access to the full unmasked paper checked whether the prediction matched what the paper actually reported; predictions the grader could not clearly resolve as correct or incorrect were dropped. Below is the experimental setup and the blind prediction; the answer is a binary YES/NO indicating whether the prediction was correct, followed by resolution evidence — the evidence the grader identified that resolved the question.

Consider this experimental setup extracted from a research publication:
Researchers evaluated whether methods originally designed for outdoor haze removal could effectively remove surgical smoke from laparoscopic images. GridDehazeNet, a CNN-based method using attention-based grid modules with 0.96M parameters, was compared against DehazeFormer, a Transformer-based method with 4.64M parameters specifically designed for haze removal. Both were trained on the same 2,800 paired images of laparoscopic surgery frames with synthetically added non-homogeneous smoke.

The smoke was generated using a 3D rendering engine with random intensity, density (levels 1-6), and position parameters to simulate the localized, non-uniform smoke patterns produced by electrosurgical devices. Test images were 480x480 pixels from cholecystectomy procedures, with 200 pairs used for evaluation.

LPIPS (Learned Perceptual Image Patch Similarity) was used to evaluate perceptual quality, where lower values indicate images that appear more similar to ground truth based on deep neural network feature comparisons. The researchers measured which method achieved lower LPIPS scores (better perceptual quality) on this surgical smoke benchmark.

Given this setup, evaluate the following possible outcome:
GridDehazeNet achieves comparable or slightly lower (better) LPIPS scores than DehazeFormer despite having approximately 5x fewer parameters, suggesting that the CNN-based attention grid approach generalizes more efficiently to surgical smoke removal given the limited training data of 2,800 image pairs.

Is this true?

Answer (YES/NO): NO